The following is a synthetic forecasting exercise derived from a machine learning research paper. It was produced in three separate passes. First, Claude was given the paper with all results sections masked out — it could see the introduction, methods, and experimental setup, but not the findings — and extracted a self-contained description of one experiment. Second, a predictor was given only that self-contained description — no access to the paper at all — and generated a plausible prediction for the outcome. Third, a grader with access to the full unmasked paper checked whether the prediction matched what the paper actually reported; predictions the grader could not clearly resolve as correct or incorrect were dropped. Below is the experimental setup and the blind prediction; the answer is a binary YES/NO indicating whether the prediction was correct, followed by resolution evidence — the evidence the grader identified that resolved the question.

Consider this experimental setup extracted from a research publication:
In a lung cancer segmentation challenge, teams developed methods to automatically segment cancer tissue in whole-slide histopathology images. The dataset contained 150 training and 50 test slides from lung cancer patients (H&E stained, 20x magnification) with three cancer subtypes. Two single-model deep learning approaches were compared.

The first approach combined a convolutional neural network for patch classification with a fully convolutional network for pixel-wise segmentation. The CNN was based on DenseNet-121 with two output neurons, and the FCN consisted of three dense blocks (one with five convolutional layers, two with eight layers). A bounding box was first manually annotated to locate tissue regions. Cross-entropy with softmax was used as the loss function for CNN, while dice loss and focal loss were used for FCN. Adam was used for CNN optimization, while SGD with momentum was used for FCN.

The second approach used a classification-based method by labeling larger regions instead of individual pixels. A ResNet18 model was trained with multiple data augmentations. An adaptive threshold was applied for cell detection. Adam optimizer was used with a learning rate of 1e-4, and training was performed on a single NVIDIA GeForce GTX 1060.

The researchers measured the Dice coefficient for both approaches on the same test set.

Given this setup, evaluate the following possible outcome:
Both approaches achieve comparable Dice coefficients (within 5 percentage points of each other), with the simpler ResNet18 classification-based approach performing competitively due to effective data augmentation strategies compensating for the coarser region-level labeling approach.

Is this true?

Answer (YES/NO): YES